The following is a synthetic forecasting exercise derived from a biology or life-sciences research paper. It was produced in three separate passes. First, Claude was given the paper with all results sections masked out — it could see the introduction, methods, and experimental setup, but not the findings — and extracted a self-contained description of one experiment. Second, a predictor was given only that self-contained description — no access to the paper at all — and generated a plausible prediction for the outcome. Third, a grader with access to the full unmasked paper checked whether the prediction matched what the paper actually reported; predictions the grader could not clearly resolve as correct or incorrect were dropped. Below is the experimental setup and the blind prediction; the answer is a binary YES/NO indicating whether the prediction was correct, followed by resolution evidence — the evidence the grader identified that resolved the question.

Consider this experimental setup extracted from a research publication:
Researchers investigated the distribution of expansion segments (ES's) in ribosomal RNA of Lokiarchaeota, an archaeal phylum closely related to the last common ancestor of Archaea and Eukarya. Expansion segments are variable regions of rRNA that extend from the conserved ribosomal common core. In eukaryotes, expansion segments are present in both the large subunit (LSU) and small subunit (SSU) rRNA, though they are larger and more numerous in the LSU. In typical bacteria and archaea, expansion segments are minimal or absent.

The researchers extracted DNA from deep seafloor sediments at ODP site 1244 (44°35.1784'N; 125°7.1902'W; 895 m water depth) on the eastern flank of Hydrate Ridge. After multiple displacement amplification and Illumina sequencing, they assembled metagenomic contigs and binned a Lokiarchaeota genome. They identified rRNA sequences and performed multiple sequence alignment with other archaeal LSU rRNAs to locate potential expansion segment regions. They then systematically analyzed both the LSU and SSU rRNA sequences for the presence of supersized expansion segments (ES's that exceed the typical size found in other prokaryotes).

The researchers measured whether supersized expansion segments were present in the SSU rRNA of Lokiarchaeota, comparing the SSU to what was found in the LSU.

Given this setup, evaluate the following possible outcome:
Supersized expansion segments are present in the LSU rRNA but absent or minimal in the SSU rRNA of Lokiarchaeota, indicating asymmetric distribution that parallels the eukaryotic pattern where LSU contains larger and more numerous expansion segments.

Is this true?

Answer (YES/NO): YES